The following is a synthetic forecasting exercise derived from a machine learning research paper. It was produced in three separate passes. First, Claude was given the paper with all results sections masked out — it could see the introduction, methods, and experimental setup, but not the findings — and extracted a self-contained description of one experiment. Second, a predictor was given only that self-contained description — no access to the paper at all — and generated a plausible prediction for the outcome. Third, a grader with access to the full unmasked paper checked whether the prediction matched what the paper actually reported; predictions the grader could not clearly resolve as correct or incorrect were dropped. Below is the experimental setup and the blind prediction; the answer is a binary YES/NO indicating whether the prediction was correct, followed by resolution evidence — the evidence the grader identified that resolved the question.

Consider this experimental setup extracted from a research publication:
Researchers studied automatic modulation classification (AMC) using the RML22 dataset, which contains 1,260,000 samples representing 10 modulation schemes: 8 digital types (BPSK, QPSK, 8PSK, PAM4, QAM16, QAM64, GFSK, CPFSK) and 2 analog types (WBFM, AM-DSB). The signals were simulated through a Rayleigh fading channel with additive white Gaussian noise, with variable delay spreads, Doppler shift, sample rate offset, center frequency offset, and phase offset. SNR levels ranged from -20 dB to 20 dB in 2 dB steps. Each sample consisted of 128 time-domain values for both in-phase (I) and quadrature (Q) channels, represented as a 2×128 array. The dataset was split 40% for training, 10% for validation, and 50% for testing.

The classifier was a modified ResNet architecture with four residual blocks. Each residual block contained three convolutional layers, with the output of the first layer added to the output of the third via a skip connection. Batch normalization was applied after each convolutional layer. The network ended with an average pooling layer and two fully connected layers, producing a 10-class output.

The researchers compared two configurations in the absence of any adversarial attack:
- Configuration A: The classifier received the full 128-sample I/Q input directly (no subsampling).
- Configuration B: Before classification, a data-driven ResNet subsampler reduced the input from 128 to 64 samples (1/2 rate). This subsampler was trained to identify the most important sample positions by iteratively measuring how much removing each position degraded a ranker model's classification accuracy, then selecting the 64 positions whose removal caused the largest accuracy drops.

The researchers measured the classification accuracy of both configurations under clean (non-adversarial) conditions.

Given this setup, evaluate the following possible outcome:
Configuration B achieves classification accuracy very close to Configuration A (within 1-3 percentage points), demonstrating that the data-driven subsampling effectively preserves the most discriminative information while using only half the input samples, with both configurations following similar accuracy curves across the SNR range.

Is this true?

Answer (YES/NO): NO